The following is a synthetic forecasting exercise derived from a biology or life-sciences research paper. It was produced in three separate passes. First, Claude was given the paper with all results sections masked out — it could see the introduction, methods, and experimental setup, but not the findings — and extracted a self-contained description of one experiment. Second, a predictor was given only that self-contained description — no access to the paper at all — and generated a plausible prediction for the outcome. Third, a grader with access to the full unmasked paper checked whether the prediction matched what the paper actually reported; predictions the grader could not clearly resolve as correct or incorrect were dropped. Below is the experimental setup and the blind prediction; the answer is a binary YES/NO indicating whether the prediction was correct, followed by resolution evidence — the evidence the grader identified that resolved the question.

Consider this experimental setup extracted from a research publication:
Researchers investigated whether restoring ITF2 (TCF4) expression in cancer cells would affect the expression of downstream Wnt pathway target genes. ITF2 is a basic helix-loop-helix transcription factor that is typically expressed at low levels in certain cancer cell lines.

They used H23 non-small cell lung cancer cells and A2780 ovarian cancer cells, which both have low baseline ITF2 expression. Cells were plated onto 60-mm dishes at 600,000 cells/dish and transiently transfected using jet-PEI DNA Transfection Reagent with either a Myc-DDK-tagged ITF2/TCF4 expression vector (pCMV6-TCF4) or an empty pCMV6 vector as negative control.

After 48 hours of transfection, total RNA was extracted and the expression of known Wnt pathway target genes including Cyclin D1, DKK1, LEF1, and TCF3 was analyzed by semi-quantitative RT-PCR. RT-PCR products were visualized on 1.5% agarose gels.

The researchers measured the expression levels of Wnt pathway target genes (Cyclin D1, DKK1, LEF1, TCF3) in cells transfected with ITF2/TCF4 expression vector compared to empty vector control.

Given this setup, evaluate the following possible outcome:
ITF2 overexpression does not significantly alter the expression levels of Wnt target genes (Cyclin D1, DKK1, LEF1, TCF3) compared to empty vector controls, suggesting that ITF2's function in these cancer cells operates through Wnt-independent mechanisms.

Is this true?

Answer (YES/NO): NO